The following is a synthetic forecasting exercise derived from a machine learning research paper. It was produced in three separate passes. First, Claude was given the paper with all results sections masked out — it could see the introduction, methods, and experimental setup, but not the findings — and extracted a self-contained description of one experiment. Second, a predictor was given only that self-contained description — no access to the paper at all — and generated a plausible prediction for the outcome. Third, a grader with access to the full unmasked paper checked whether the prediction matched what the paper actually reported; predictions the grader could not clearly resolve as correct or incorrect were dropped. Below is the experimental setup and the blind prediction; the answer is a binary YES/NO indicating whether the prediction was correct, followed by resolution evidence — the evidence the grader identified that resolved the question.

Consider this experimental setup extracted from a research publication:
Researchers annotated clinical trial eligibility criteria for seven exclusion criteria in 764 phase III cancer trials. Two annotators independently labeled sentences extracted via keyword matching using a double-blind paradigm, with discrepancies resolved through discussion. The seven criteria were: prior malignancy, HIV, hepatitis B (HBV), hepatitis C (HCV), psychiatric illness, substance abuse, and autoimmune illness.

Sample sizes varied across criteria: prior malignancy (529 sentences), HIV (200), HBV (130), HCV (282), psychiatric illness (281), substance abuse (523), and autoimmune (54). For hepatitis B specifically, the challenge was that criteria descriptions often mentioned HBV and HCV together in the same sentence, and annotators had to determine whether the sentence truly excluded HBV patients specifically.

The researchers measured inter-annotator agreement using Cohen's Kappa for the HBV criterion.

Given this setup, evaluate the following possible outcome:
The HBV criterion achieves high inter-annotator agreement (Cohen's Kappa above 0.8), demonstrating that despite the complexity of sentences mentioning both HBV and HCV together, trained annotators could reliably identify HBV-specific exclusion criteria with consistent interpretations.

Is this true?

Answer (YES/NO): NO